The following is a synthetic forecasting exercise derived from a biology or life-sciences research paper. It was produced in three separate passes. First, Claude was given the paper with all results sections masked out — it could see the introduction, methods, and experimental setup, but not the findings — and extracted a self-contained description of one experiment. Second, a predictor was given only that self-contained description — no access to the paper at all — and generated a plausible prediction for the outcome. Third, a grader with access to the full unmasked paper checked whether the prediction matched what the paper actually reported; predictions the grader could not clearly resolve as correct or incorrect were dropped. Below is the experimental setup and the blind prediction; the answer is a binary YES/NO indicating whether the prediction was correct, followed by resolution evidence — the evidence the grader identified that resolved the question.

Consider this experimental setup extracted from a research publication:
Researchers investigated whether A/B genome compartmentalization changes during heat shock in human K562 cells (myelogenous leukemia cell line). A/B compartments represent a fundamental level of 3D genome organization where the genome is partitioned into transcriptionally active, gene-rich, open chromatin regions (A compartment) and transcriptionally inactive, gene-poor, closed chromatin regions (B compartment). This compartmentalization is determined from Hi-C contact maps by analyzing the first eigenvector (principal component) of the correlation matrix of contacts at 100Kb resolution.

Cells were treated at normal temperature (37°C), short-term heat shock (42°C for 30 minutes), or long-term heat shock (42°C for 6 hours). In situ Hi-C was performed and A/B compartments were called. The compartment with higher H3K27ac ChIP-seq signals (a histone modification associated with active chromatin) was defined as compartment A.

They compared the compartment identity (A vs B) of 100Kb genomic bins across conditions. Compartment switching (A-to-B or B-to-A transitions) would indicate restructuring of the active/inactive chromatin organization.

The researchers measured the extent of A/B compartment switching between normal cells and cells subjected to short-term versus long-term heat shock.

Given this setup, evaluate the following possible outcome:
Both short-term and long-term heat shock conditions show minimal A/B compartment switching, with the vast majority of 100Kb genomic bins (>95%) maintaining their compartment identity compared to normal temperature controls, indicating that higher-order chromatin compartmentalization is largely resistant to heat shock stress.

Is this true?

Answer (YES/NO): NO